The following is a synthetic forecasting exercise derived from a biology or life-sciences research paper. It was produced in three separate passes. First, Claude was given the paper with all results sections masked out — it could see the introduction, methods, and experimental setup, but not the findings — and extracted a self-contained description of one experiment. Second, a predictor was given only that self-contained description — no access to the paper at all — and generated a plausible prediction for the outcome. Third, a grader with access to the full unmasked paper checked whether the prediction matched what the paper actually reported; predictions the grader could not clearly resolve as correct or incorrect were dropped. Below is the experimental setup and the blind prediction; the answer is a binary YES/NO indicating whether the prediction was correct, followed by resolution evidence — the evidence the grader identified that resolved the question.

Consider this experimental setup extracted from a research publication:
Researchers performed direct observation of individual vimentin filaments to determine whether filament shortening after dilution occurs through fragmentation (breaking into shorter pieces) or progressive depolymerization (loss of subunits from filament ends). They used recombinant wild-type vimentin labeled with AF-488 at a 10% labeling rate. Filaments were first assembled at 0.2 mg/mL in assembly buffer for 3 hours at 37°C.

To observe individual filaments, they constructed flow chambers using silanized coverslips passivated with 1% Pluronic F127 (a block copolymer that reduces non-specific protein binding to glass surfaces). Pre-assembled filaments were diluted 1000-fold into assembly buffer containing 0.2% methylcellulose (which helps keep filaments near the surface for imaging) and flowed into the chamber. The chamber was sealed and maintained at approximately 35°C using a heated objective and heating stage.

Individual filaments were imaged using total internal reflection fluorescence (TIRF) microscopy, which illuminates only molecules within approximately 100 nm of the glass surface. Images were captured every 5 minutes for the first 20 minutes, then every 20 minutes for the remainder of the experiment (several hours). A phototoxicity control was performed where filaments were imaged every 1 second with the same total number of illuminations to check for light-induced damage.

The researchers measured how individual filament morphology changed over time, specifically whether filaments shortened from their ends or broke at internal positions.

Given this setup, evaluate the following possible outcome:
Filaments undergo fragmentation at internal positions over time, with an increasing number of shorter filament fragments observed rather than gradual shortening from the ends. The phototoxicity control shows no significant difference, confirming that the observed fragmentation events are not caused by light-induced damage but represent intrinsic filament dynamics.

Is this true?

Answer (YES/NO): YES